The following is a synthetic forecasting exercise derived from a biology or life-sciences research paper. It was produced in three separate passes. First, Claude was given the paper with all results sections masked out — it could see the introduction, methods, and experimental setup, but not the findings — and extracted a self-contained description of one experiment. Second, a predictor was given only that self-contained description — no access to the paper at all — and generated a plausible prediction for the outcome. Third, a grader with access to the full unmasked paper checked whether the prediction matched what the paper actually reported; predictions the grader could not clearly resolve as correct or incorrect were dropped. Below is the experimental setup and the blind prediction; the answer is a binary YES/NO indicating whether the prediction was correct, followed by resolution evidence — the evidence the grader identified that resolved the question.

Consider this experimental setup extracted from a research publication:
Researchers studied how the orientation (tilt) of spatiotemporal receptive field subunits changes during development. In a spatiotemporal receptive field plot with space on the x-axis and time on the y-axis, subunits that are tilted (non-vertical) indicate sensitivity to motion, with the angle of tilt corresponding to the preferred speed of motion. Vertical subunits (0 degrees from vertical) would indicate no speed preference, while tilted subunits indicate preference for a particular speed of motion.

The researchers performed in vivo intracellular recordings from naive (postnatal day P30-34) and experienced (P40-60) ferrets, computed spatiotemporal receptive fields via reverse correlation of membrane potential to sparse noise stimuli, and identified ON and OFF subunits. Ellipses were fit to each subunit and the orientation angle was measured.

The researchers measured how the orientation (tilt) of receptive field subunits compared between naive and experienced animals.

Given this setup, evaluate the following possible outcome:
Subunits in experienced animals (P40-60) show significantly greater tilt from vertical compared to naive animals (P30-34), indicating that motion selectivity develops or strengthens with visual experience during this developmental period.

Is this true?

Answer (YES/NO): YES